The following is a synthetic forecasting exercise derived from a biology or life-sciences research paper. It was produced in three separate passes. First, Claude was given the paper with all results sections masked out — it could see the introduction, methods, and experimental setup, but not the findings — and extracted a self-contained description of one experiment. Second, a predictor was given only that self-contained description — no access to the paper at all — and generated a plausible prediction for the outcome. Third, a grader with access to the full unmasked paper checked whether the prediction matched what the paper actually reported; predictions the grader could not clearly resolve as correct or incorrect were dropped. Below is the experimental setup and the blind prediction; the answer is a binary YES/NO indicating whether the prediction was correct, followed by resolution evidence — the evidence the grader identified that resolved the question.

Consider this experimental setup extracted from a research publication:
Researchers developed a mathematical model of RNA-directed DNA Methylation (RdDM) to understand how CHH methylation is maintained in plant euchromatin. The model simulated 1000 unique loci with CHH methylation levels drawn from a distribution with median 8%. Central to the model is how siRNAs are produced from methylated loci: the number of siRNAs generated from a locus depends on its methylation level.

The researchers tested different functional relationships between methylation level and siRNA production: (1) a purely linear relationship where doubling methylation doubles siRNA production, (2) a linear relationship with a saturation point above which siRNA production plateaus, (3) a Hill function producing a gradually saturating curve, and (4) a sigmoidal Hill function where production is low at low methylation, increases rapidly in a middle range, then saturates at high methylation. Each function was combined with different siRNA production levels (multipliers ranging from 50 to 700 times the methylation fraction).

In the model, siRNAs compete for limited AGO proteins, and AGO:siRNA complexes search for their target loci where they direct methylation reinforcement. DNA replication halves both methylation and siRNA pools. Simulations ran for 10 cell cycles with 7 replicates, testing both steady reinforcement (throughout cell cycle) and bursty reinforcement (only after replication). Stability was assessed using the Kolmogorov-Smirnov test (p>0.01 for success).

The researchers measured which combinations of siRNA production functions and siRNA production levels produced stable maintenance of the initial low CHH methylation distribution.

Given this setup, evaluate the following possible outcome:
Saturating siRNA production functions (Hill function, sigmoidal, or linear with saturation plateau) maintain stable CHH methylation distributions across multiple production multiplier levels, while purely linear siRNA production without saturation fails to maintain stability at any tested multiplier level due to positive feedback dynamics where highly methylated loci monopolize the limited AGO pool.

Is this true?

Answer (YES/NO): NO